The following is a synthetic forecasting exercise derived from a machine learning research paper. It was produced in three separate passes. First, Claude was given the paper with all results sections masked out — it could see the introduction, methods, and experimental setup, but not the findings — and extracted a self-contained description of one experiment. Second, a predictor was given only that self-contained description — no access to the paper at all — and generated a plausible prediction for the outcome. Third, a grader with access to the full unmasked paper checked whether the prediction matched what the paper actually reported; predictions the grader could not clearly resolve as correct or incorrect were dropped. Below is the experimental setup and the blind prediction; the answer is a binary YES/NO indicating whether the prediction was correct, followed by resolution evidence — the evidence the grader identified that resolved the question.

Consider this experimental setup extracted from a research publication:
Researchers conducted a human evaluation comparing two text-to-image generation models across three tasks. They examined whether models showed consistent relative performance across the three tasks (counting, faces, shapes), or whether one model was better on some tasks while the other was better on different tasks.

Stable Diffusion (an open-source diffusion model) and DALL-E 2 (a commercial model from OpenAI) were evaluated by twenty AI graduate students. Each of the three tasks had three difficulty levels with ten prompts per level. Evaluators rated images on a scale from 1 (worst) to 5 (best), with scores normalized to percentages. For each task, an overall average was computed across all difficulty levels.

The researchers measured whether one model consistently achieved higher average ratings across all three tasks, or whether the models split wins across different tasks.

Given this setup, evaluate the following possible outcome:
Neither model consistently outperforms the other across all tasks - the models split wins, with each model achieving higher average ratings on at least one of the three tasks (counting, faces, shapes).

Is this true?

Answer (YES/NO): YES